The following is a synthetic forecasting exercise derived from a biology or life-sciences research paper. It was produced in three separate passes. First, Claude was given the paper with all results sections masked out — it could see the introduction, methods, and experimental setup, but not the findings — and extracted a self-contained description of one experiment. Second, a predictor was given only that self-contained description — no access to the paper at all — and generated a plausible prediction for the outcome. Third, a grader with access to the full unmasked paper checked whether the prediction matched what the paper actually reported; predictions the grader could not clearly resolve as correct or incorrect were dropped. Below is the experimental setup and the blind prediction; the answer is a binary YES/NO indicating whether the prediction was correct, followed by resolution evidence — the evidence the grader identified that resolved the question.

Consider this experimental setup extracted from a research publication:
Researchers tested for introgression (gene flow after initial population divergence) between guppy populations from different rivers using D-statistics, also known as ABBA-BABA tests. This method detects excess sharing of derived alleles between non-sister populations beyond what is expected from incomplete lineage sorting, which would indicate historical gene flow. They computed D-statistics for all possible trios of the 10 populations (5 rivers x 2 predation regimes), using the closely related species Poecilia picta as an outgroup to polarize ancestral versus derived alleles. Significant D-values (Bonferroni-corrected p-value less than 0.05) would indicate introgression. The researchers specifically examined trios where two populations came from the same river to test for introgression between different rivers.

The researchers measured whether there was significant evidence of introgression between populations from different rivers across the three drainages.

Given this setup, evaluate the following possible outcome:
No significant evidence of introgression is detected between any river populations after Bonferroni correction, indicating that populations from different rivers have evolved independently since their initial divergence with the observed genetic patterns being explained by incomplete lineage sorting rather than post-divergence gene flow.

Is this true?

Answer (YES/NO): NO